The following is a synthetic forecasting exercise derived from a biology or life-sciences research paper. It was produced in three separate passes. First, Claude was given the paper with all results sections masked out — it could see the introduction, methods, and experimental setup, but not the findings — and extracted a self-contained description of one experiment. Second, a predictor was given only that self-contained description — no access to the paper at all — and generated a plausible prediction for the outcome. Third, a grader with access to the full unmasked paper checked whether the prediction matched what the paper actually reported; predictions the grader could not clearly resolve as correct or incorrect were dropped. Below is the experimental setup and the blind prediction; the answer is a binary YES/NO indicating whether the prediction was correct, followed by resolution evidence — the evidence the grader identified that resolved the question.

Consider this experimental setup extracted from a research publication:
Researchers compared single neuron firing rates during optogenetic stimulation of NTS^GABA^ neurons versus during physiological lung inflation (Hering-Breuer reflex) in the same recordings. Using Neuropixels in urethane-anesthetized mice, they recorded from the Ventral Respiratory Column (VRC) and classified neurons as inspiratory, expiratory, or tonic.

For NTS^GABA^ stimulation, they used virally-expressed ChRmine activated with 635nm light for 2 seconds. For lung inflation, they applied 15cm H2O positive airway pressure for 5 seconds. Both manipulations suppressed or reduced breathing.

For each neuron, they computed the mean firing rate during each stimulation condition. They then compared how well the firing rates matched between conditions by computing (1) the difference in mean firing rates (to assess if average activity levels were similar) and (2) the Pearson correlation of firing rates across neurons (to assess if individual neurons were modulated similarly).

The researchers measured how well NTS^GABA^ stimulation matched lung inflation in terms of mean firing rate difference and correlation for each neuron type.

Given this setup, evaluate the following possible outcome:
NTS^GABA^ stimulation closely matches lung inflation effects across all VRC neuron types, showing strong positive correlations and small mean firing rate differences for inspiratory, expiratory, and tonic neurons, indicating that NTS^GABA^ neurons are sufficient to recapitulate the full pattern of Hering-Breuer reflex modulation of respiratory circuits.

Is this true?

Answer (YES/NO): NO